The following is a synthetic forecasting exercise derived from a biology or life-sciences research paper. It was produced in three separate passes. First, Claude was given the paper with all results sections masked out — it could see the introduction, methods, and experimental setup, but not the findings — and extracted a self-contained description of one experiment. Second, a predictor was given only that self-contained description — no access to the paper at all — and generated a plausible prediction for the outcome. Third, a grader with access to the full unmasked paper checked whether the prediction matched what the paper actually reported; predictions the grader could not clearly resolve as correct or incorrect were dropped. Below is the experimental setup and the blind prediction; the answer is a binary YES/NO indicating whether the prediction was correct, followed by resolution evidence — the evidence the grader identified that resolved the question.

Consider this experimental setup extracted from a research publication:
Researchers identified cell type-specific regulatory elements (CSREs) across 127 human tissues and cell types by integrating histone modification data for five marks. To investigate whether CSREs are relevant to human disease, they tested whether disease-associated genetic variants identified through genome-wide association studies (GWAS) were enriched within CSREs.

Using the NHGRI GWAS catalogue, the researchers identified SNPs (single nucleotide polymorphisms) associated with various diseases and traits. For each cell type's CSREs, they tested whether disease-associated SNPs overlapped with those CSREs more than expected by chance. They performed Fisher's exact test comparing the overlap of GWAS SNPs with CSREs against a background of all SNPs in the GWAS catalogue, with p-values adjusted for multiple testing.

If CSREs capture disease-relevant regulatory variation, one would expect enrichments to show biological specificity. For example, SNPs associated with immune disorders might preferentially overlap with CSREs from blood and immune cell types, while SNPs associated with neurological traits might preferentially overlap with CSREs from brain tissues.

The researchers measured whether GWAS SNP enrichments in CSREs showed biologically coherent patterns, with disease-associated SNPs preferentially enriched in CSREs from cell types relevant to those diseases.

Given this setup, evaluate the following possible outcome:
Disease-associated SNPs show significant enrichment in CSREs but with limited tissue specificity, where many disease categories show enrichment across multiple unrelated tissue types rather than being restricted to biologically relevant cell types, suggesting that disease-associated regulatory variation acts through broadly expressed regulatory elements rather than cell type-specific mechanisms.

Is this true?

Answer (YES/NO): NO